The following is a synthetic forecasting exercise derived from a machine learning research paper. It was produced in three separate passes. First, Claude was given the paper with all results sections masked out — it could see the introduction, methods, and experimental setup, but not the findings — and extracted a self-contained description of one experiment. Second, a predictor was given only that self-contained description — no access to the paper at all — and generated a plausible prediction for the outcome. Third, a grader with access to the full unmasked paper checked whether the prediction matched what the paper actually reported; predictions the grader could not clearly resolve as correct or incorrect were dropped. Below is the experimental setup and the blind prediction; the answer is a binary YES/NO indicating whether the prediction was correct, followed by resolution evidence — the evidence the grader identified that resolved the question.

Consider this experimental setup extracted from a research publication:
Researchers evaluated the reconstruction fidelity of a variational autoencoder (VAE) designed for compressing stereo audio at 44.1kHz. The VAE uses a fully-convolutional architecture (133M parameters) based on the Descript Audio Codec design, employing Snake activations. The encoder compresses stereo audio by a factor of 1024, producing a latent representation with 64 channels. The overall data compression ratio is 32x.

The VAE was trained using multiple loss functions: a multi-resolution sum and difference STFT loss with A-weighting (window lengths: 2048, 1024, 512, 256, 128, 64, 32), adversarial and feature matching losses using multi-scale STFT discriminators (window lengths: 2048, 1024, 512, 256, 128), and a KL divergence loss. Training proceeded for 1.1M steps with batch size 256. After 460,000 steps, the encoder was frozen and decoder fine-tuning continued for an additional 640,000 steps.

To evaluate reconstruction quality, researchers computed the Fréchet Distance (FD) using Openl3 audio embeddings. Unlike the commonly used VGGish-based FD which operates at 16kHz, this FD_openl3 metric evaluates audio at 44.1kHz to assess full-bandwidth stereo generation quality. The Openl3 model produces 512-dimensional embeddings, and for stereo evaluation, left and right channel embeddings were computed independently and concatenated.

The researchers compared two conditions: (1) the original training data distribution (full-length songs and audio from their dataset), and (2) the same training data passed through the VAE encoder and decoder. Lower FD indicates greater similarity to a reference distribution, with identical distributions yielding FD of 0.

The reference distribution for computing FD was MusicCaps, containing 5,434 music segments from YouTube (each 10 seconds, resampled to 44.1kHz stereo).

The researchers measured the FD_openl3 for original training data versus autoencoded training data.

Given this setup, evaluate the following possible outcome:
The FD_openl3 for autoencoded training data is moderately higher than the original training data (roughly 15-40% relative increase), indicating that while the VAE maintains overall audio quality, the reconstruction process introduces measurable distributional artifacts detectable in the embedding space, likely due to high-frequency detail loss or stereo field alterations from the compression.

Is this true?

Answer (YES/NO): YES